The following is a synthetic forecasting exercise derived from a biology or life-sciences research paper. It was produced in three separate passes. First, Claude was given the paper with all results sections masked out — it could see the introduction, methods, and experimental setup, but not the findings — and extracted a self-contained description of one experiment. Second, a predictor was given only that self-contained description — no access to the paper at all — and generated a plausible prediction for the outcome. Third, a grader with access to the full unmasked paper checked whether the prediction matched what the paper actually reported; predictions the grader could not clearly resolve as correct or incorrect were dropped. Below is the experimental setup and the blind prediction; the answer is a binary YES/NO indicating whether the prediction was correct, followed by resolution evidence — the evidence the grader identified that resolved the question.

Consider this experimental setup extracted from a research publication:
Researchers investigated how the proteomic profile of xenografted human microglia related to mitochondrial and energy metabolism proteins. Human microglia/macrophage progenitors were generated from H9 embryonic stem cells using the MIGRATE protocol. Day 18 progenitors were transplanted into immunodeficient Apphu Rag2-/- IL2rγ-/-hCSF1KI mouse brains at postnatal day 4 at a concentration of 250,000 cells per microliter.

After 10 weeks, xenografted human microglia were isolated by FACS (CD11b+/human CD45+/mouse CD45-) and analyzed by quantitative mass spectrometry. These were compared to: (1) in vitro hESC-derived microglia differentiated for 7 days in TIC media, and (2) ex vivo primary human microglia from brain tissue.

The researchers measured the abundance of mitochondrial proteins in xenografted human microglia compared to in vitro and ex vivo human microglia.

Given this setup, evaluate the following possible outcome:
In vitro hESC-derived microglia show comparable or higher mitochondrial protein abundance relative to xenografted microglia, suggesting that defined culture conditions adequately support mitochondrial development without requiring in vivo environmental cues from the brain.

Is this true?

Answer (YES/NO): NO